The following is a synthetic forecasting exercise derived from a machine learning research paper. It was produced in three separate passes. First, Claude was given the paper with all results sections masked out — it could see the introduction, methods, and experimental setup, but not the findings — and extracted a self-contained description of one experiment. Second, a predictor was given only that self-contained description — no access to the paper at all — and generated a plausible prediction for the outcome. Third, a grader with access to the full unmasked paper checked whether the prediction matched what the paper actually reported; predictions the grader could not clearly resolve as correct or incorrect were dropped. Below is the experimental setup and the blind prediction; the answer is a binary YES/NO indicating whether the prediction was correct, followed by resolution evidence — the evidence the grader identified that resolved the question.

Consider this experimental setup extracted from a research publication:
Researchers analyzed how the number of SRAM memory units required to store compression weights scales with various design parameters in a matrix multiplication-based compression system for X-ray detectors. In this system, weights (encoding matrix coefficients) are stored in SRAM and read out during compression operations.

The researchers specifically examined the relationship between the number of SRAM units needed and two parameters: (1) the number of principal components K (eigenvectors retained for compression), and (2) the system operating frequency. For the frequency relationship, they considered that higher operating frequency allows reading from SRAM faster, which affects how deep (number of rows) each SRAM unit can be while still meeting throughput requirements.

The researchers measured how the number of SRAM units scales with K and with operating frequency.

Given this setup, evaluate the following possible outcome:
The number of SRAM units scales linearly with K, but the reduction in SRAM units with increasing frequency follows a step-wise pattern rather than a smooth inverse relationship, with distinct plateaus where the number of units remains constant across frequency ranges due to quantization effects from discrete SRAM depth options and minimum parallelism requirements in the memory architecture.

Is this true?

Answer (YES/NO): NO